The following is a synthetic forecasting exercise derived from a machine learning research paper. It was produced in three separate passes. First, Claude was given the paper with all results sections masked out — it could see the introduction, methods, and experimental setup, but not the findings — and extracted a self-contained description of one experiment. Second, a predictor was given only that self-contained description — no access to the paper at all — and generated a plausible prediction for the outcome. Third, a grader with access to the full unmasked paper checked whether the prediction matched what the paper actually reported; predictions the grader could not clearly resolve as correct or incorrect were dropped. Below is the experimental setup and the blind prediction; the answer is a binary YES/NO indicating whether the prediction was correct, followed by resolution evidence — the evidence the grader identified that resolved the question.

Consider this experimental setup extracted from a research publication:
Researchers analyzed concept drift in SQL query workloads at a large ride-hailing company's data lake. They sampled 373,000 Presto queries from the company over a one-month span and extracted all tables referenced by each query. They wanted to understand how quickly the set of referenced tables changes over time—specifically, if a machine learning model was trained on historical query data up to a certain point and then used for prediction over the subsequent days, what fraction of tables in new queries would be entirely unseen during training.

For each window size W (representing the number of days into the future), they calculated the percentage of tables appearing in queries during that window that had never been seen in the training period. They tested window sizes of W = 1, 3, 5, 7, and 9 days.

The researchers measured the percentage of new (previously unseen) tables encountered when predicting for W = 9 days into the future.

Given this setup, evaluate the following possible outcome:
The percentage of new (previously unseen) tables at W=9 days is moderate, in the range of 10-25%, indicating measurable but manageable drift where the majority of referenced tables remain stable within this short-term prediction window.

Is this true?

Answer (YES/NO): YES